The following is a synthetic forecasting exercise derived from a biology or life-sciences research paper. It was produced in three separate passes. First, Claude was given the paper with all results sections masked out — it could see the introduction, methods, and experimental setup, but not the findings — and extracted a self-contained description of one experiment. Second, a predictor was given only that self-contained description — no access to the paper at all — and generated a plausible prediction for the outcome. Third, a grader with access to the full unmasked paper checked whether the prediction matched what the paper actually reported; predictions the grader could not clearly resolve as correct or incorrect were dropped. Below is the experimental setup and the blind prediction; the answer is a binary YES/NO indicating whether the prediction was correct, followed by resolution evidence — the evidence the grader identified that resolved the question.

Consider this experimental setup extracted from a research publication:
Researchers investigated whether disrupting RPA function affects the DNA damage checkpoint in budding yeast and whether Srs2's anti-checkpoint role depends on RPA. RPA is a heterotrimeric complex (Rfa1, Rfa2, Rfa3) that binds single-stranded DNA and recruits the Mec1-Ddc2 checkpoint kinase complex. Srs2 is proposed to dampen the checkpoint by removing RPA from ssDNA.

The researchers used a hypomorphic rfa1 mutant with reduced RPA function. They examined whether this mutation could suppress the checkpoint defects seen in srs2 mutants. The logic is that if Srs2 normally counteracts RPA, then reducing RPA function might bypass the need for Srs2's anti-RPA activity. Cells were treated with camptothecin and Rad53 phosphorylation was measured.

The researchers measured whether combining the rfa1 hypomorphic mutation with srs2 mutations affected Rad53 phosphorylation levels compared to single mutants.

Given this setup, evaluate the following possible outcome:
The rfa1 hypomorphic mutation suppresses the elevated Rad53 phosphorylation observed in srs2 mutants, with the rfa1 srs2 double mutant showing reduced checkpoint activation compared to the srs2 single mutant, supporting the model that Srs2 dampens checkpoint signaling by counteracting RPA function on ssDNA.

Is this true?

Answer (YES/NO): YES